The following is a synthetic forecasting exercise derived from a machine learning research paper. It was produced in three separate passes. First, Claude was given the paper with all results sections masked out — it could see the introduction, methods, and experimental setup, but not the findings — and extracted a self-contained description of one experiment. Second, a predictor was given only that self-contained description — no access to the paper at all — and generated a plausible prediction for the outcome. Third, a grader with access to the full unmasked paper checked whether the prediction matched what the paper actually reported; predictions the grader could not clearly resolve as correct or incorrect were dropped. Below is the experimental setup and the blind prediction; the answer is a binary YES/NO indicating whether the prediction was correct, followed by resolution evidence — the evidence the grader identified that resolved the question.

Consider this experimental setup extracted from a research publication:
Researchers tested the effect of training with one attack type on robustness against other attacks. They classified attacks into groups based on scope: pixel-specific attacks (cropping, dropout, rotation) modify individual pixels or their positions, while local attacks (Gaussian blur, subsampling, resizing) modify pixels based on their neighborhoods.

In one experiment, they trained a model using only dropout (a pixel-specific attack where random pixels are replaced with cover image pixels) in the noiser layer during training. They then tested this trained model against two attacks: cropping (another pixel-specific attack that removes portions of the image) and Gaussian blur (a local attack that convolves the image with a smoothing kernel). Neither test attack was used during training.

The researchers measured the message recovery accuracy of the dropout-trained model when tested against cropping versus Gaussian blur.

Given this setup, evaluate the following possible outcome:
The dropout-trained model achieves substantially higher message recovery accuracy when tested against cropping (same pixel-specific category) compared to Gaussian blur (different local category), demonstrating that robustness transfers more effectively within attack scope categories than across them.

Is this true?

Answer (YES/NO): YES